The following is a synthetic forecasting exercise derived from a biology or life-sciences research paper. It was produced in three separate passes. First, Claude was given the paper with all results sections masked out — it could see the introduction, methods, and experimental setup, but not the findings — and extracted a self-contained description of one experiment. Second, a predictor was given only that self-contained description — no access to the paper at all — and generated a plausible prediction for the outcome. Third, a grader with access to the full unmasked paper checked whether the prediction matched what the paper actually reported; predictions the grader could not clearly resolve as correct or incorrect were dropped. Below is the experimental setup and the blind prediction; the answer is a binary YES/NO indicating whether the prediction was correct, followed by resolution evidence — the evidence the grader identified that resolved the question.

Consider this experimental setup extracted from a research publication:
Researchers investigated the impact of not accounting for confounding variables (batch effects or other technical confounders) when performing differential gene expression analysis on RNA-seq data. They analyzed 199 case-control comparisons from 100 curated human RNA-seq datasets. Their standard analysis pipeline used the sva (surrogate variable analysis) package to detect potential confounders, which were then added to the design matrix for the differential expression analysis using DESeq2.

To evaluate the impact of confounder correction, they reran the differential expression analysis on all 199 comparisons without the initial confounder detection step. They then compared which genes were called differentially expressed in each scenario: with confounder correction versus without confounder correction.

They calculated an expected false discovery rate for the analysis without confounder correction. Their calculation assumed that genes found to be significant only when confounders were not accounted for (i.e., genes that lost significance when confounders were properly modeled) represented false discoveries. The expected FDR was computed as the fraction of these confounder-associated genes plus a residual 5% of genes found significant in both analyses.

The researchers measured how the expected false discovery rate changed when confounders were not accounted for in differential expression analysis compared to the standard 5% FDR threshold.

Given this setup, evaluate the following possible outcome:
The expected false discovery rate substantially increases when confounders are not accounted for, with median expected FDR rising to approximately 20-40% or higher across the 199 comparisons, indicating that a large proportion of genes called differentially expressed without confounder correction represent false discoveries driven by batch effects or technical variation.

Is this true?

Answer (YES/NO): YES